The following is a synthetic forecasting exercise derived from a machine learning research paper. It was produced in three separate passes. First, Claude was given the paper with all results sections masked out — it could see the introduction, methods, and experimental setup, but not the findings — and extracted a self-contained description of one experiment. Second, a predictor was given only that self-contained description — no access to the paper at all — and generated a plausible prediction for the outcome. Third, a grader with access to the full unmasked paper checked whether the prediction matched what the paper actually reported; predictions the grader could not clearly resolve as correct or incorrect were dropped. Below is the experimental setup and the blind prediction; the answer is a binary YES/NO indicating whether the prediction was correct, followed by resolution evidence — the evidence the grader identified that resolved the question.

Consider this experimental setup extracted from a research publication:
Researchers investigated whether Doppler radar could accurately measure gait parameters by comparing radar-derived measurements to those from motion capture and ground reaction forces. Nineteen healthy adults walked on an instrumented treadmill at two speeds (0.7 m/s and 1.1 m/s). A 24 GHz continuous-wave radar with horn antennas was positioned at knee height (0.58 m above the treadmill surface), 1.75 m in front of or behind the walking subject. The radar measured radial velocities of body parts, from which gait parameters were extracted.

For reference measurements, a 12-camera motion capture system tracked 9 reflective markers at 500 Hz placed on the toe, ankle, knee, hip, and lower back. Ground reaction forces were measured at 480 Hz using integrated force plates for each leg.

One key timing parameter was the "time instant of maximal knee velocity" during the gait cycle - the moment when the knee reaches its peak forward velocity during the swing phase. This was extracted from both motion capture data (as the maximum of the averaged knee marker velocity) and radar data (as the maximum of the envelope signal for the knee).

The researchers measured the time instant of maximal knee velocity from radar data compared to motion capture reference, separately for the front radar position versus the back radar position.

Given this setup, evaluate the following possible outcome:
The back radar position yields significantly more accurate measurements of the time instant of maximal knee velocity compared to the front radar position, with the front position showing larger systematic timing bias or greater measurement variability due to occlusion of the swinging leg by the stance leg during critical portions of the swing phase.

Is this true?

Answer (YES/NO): NO